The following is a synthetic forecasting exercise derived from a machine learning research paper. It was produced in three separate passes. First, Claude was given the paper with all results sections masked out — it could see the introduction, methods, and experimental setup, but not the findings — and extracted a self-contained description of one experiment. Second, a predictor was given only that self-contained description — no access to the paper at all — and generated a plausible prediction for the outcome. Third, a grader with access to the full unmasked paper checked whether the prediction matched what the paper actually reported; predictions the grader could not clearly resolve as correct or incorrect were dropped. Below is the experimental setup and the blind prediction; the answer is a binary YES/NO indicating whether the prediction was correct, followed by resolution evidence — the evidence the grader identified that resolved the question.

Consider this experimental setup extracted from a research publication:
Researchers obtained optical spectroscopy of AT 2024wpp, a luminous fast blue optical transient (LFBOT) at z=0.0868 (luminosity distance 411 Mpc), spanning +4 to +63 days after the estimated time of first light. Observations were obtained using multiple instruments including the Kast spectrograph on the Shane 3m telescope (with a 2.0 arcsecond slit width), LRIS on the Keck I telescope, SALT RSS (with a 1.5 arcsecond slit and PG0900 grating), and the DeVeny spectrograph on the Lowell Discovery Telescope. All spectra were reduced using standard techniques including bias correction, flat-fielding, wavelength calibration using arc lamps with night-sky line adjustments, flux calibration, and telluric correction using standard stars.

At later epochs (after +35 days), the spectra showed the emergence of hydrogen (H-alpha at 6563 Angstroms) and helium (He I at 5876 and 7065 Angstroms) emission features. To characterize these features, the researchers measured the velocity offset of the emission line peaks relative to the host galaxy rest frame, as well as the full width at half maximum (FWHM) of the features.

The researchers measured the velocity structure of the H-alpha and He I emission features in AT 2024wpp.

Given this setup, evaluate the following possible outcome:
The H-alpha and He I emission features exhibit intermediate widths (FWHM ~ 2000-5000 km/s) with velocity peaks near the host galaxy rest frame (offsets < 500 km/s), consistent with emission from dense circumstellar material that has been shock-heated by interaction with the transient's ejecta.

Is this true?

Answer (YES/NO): NO